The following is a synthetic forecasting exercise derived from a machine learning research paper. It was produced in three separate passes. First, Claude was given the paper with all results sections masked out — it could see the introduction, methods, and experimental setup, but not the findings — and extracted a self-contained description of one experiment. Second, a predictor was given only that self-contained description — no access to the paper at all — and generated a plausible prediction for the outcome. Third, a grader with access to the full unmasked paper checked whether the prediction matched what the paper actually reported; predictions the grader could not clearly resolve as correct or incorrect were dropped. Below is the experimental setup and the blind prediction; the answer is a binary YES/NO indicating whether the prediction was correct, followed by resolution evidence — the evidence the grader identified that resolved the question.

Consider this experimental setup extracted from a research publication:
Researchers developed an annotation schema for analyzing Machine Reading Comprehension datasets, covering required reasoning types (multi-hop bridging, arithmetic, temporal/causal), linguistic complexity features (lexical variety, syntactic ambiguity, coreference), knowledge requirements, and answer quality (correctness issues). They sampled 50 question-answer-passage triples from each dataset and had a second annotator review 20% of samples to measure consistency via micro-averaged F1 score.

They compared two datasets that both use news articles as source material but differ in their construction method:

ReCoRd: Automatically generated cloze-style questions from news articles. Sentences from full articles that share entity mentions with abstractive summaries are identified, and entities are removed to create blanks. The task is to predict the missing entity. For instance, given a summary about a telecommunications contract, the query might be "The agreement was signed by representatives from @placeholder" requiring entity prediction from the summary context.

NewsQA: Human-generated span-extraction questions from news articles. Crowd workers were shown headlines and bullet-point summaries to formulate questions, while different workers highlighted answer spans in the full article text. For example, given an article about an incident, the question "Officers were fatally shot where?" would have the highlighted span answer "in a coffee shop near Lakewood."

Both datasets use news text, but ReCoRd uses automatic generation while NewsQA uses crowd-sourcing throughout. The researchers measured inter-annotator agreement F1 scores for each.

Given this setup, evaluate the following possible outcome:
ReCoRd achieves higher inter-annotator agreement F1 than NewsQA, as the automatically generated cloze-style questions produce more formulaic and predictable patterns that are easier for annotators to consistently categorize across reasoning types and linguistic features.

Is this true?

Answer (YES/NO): NO